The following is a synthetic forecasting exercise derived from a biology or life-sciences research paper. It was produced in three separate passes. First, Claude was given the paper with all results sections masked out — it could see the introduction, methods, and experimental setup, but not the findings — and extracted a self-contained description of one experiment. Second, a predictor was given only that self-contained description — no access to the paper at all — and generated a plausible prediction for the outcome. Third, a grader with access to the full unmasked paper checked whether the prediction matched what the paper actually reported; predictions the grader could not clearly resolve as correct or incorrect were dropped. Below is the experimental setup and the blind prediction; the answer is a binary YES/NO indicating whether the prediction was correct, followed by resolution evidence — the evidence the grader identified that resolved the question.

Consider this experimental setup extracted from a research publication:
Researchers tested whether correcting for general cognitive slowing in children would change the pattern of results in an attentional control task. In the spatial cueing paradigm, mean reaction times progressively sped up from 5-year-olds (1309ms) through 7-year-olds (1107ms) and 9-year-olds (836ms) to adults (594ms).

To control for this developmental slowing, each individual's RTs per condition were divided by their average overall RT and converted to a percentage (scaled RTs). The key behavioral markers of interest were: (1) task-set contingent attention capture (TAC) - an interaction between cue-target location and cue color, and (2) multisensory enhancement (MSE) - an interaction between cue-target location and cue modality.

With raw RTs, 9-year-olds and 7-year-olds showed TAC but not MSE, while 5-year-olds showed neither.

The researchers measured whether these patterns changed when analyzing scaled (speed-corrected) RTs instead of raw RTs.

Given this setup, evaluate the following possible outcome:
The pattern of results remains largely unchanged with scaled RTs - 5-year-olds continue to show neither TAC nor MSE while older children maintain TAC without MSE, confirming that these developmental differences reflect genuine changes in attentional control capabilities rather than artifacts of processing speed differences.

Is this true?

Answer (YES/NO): YES